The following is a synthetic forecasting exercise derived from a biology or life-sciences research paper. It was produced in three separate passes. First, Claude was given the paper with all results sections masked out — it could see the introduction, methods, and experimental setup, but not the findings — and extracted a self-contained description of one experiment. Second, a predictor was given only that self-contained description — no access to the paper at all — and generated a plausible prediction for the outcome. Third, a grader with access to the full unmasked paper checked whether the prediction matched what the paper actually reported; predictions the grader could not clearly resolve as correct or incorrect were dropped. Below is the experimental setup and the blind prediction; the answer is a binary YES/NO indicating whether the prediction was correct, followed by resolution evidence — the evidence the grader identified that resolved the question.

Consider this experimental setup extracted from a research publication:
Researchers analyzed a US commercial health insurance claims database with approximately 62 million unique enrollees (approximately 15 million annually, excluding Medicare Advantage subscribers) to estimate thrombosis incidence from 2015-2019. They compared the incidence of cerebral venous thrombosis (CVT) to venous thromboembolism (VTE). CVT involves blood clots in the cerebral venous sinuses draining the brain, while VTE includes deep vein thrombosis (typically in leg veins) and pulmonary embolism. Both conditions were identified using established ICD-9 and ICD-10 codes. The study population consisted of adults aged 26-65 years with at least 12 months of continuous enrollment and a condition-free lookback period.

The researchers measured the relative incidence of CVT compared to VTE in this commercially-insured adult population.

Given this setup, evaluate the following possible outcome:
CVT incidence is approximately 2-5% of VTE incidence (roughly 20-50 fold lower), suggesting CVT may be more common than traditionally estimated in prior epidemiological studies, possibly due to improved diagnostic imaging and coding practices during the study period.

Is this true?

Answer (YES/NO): YES